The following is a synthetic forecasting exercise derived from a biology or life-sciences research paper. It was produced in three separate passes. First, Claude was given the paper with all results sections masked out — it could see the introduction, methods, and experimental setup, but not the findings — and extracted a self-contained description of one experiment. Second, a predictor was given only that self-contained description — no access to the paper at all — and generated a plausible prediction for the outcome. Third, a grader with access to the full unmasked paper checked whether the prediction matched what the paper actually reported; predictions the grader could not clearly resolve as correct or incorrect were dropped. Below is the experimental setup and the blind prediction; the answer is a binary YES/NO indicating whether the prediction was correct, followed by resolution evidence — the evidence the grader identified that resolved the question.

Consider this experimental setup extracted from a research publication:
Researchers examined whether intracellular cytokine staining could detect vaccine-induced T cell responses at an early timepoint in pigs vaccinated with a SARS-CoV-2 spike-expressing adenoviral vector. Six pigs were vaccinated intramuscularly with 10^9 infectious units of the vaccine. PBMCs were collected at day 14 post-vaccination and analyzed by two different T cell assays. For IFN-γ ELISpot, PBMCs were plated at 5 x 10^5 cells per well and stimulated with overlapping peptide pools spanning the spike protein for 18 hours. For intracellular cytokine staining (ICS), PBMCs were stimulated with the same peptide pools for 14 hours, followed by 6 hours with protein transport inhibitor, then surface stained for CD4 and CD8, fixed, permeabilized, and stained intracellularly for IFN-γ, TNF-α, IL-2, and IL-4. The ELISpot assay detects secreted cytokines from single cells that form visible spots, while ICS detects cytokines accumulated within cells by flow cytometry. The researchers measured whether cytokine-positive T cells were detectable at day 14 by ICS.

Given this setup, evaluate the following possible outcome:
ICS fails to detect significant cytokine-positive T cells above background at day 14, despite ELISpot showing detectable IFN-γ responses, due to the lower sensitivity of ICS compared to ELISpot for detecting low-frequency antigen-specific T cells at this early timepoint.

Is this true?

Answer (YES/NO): NO